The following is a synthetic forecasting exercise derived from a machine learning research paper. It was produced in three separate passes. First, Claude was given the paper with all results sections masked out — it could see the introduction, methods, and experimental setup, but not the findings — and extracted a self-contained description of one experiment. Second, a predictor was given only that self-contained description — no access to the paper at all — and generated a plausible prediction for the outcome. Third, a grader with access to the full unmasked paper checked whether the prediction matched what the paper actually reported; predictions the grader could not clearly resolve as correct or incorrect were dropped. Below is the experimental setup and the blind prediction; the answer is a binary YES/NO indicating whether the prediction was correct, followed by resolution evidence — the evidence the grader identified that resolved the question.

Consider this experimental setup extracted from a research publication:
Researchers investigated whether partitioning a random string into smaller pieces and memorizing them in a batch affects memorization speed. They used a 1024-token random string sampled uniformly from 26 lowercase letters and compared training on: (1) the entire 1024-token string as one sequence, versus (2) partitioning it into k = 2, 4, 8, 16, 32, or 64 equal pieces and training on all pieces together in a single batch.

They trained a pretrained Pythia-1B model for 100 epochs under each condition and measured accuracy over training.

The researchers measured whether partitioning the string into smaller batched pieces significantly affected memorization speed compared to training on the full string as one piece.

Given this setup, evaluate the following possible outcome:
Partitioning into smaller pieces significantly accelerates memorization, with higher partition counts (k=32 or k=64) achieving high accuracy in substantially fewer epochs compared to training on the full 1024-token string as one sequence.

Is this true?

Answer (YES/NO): NO